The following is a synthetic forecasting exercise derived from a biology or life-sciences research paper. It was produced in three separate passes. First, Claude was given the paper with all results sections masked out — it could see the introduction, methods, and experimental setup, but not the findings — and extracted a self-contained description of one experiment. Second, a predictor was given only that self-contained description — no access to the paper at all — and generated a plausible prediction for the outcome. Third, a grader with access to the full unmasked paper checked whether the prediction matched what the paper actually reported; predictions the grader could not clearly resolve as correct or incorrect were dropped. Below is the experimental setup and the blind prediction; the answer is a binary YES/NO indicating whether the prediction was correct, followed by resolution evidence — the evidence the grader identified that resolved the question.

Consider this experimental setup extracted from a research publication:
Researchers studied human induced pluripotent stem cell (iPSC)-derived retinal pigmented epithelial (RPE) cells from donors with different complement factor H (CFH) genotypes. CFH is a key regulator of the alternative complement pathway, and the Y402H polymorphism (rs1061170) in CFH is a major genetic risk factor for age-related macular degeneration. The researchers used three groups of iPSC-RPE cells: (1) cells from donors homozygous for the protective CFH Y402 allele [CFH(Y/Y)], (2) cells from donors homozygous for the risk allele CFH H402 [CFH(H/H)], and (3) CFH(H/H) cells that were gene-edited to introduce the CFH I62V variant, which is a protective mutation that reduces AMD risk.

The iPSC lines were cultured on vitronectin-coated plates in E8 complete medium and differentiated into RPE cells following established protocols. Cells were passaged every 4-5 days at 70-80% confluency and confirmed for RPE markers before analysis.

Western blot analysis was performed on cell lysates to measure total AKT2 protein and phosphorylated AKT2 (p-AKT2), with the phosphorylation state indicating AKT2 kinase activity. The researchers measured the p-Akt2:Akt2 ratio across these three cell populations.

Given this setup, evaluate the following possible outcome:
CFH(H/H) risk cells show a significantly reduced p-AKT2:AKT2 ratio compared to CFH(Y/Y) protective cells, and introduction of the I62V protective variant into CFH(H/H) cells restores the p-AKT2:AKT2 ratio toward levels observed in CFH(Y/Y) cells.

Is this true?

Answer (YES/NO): NO